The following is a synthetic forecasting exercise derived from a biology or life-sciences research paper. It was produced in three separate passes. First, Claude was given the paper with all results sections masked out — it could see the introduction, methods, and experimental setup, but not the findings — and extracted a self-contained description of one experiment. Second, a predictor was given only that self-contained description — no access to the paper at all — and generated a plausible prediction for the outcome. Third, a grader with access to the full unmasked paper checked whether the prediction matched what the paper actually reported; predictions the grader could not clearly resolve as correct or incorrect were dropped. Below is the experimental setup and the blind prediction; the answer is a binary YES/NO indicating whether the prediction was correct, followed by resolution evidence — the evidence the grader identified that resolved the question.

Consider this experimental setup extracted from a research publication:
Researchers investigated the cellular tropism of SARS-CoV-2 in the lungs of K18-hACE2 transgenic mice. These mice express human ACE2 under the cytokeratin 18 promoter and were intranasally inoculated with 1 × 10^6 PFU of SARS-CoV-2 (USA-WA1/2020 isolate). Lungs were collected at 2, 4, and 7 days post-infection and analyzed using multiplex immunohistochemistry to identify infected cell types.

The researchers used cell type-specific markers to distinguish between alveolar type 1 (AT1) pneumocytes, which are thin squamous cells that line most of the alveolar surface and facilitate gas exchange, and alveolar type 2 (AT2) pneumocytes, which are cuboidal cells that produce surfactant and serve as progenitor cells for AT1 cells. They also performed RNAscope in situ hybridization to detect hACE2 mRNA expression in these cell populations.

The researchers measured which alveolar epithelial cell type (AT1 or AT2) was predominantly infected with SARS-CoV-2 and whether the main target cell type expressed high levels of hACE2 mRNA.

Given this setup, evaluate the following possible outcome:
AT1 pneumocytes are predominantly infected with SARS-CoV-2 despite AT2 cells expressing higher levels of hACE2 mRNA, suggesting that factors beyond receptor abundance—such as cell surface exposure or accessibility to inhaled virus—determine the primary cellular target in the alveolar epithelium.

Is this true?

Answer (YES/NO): YES